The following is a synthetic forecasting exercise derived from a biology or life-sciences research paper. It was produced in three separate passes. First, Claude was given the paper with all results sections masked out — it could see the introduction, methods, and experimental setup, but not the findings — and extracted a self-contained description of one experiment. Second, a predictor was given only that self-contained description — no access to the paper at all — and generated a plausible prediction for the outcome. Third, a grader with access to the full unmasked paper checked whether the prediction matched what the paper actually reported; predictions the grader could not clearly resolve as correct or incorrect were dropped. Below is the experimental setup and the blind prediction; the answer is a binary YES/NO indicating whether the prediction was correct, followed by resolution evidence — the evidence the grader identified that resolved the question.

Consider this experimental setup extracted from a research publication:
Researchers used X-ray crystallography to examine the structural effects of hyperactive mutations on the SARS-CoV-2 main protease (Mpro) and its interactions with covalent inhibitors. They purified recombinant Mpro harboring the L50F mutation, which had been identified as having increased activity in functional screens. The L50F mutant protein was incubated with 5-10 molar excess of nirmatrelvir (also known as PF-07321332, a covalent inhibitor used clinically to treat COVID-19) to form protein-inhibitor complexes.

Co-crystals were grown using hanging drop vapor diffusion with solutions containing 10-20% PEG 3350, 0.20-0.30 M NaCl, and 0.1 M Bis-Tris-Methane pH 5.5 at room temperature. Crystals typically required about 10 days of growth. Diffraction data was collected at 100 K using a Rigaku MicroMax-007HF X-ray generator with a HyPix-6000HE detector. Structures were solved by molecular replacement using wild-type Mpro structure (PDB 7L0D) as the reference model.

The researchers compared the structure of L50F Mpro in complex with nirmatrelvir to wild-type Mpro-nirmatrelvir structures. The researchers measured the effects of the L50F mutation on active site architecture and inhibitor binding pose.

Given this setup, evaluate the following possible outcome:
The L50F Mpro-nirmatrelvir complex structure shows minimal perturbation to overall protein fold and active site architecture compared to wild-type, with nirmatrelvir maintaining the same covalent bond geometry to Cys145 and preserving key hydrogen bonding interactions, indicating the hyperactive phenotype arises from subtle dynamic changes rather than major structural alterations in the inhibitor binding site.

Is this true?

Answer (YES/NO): NO